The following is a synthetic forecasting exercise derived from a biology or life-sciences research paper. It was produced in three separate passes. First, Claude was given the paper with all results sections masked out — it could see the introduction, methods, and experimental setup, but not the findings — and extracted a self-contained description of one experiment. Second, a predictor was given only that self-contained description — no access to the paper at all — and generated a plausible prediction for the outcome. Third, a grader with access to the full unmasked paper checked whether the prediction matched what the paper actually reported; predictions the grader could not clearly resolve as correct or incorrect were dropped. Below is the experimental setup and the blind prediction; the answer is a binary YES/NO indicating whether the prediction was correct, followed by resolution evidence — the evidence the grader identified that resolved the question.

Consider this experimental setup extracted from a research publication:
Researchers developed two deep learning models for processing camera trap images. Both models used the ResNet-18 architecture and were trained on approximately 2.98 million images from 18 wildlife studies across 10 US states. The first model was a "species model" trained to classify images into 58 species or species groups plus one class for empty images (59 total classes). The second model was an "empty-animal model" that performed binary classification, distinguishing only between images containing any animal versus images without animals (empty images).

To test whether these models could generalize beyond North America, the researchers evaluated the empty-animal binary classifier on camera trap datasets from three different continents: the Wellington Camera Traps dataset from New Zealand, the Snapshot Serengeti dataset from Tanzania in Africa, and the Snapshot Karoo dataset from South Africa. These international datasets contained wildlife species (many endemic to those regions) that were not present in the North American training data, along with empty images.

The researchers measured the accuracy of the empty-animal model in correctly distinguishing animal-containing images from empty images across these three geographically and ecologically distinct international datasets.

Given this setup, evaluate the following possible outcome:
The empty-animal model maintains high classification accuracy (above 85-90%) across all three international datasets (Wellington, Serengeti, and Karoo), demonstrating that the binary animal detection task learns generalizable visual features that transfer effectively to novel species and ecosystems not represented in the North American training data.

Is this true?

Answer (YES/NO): YES